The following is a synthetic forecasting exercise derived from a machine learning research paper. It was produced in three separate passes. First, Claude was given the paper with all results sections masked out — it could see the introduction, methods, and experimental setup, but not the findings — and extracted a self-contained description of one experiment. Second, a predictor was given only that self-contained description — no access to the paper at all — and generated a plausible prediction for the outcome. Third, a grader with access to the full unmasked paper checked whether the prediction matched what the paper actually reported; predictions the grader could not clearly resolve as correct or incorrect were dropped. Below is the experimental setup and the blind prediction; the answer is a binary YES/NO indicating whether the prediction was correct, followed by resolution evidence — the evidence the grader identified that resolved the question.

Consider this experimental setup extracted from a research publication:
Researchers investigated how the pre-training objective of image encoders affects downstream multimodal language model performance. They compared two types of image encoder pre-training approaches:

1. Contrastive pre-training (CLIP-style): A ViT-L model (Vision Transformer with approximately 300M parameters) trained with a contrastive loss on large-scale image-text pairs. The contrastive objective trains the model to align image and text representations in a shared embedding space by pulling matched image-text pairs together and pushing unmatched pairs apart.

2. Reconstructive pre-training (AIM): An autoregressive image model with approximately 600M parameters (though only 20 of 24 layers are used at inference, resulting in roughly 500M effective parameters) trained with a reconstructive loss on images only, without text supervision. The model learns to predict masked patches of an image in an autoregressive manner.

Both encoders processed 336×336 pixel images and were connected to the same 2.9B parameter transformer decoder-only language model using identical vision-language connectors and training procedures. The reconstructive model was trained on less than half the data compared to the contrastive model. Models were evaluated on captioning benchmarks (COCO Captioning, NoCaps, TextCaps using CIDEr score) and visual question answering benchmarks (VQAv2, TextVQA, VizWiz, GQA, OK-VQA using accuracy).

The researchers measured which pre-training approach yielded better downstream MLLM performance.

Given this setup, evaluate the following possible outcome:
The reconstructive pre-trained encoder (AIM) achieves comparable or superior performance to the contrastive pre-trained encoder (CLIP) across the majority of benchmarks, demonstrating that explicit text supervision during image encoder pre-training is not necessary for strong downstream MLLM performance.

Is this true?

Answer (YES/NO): NO